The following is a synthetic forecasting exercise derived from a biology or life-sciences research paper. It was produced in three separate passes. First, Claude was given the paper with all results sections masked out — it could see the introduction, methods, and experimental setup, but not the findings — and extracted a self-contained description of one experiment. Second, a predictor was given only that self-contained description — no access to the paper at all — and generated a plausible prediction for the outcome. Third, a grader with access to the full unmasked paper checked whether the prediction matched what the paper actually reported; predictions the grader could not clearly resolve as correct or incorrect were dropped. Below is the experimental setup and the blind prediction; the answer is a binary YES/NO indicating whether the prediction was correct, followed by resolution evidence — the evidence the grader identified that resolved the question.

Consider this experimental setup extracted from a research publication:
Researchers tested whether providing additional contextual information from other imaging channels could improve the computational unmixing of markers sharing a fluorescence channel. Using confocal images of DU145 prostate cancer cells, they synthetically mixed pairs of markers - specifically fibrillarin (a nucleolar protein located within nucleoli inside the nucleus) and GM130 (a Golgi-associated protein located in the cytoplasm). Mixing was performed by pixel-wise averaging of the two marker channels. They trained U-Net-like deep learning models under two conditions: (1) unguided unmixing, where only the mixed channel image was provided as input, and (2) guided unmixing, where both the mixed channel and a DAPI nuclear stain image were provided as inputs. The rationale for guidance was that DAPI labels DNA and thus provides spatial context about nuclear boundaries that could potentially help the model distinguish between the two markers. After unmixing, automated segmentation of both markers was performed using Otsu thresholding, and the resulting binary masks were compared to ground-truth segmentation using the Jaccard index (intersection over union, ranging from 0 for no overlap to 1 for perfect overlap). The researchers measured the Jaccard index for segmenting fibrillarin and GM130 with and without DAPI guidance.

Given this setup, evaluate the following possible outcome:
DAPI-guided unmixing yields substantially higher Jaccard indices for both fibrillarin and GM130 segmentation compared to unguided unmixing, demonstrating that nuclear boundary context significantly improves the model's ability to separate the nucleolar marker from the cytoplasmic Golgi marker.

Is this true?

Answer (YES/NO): NO